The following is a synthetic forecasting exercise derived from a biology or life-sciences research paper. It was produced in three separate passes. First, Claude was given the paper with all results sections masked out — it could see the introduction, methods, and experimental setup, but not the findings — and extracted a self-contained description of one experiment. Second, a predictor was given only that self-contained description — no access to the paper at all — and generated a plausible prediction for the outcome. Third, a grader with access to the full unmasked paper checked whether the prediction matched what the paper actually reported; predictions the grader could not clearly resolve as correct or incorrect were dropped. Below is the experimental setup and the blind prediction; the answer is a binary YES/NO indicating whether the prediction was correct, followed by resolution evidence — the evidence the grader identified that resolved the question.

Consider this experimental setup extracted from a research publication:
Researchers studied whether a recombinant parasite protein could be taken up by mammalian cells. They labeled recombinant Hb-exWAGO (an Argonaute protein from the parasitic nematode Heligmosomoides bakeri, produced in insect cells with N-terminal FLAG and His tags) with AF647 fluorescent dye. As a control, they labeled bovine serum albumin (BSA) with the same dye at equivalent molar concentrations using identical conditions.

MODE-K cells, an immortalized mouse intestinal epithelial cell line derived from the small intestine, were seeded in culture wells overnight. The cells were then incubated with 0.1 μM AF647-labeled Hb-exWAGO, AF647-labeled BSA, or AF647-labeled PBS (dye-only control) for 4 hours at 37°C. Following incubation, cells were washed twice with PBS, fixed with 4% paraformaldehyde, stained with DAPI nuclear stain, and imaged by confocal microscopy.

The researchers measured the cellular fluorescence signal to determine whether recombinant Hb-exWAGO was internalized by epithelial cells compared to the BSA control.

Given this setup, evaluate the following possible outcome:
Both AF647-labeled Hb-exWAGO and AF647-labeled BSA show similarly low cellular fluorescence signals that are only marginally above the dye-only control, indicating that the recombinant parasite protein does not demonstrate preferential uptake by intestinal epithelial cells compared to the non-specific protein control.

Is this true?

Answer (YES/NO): NO